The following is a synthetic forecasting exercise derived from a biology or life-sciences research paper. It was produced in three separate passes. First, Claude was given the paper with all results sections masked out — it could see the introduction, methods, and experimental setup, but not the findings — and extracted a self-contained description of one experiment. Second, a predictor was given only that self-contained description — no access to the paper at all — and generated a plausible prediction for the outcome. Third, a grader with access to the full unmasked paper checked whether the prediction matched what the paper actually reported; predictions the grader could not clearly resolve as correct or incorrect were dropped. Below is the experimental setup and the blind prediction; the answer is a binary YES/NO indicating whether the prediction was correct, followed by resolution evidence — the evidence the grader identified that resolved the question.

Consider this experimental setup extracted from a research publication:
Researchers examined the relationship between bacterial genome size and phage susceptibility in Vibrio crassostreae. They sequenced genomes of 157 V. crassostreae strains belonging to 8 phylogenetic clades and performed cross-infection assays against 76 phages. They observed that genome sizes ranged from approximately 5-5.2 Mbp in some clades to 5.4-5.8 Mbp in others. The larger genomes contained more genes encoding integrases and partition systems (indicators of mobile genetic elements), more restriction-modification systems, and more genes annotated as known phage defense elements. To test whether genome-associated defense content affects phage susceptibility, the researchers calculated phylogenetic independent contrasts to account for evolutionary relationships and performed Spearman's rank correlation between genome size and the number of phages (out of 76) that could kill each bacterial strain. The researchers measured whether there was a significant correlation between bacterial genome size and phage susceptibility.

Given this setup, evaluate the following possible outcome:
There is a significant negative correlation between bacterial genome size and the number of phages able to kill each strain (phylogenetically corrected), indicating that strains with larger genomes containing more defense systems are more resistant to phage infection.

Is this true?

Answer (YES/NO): YES